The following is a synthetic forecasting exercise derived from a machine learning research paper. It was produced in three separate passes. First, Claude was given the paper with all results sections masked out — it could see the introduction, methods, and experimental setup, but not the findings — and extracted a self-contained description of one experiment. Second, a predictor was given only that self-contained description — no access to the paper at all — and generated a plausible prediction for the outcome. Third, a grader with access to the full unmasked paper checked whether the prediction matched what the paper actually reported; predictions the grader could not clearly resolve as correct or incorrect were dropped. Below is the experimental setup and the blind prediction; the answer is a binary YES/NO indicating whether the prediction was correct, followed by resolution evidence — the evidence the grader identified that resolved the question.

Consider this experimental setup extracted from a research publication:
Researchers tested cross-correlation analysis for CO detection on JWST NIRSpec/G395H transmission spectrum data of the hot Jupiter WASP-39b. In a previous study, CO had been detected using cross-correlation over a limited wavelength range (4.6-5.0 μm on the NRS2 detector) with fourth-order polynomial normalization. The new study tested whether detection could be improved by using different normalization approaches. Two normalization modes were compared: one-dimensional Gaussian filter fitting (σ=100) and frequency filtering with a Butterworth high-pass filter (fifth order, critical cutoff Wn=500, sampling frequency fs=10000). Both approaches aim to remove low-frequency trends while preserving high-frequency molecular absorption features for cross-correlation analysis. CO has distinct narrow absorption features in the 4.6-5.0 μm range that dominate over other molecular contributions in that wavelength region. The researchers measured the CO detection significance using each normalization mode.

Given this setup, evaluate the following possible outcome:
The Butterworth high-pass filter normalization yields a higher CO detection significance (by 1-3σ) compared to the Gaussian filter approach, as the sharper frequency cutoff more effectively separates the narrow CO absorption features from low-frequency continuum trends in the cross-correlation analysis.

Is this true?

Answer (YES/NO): NO